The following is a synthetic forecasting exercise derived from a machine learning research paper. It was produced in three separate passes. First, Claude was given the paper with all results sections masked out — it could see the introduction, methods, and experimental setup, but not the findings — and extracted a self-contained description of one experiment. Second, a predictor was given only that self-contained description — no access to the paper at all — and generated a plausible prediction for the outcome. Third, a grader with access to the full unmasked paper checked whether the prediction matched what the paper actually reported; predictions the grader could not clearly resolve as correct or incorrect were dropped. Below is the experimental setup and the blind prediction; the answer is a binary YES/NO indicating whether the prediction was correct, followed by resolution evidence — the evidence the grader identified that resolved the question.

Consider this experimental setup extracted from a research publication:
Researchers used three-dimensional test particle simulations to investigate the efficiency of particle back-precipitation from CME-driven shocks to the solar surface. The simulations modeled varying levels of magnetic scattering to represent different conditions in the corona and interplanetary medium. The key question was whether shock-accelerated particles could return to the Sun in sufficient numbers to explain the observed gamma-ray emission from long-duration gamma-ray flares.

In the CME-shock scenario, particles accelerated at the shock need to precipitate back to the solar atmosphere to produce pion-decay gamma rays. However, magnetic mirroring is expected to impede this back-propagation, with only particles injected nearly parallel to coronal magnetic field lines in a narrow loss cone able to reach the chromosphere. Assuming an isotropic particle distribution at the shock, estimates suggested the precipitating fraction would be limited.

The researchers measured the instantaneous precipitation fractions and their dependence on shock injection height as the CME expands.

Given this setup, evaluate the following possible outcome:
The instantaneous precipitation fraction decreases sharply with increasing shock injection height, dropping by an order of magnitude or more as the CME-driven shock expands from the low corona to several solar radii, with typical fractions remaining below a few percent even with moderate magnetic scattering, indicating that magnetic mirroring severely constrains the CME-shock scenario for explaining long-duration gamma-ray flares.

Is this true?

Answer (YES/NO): YES